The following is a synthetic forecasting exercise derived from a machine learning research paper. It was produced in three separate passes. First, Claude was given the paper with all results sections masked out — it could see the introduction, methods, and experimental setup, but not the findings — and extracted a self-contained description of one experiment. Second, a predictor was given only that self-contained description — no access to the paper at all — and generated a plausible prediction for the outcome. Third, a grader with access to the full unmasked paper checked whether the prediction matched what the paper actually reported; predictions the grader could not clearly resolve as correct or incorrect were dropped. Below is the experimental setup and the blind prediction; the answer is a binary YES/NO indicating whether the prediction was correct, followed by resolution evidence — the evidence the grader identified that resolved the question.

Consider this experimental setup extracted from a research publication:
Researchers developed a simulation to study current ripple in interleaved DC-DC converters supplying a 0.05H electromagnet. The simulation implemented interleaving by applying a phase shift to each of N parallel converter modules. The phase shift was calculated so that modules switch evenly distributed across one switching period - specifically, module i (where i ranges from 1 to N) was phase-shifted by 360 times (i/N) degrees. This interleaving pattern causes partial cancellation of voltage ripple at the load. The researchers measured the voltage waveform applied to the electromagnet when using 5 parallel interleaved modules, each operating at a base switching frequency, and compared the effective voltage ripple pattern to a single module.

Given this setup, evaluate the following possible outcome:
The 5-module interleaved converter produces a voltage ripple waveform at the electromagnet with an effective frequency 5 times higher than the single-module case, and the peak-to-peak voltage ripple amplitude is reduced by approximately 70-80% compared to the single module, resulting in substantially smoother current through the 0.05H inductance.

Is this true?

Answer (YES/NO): YES